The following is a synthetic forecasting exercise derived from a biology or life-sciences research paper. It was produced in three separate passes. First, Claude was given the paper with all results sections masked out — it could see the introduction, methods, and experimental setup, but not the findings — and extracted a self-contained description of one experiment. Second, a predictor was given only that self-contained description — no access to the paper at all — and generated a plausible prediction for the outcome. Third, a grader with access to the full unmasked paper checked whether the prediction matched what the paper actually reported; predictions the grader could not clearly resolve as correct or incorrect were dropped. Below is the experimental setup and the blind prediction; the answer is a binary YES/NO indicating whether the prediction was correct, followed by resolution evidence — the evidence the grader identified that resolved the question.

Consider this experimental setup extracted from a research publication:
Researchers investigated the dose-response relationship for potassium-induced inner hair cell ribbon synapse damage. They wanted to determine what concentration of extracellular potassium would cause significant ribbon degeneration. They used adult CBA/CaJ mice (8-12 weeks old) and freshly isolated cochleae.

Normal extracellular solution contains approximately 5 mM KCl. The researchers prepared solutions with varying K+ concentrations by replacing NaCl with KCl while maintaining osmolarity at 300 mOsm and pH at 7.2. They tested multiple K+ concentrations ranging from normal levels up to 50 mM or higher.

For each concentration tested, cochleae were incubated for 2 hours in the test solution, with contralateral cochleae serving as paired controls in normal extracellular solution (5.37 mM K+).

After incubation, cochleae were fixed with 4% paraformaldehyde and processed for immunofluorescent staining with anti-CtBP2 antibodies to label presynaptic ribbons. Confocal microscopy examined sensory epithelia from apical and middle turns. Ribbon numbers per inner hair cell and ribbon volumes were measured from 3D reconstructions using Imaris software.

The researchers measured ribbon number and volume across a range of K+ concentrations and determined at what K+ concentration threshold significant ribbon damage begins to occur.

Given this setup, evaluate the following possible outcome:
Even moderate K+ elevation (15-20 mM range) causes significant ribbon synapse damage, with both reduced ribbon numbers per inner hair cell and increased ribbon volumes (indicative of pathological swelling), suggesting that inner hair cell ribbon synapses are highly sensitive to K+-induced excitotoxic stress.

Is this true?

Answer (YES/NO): NO